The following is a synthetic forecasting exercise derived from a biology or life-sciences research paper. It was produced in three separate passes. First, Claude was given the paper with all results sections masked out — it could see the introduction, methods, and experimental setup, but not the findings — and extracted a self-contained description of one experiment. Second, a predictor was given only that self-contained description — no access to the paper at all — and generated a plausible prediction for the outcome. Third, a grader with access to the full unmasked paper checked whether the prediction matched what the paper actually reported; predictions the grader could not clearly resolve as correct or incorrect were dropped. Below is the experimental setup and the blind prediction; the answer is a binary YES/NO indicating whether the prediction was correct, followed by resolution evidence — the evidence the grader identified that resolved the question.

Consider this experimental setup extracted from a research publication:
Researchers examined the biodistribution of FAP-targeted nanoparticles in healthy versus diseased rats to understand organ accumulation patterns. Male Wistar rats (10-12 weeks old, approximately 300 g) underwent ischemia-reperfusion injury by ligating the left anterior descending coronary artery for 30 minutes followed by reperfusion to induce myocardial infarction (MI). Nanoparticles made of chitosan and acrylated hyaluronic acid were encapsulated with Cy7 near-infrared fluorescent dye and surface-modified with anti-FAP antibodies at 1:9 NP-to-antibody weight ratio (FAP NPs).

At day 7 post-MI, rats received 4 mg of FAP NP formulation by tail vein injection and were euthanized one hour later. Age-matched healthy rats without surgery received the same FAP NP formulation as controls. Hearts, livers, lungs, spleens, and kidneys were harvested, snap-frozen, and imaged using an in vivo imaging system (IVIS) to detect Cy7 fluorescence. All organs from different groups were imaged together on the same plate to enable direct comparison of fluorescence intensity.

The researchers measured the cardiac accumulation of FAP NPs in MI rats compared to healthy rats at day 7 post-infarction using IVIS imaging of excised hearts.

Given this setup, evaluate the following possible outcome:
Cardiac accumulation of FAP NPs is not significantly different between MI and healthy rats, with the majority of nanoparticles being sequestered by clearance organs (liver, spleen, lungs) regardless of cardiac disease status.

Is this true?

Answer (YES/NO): NO